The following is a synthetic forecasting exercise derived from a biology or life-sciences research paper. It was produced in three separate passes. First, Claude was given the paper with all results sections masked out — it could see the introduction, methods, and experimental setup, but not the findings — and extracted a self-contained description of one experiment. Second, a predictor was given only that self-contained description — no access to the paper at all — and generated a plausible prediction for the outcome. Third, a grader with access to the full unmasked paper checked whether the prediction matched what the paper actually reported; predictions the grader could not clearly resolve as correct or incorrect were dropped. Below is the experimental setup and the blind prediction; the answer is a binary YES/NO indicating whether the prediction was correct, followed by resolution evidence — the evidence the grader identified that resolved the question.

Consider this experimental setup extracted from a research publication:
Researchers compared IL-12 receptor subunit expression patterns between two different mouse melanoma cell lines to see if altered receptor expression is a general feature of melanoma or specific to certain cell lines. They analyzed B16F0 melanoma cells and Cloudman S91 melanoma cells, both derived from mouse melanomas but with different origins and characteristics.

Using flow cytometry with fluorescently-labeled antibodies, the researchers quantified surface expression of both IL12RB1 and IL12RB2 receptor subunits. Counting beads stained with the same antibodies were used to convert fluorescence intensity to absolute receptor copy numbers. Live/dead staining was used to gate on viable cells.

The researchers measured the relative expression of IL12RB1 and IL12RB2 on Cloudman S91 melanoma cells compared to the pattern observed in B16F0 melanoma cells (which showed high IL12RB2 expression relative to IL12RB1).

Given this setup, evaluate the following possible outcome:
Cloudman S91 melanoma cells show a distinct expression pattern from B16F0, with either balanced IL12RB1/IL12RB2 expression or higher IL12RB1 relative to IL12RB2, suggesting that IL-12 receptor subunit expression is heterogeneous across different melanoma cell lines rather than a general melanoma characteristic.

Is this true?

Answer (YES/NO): NO